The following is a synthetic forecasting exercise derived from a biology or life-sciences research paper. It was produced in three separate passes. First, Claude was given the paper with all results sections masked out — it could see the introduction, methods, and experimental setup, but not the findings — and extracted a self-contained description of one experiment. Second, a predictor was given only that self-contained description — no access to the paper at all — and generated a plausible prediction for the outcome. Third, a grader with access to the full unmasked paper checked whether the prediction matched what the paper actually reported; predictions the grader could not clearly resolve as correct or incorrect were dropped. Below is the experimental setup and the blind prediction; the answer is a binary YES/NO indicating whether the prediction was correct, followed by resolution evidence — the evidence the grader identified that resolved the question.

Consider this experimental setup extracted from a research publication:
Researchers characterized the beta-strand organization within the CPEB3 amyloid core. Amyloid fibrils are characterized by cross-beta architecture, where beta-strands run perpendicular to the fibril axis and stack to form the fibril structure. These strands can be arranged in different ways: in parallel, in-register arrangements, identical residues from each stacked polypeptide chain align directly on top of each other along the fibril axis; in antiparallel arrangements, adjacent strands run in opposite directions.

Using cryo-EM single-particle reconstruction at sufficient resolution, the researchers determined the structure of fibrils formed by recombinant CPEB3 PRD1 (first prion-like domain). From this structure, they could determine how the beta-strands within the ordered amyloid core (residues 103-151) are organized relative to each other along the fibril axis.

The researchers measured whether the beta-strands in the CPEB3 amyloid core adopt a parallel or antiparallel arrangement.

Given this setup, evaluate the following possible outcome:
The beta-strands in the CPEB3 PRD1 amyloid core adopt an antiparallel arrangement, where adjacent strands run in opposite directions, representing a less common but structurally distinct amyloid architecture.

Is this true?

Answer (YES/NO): NO